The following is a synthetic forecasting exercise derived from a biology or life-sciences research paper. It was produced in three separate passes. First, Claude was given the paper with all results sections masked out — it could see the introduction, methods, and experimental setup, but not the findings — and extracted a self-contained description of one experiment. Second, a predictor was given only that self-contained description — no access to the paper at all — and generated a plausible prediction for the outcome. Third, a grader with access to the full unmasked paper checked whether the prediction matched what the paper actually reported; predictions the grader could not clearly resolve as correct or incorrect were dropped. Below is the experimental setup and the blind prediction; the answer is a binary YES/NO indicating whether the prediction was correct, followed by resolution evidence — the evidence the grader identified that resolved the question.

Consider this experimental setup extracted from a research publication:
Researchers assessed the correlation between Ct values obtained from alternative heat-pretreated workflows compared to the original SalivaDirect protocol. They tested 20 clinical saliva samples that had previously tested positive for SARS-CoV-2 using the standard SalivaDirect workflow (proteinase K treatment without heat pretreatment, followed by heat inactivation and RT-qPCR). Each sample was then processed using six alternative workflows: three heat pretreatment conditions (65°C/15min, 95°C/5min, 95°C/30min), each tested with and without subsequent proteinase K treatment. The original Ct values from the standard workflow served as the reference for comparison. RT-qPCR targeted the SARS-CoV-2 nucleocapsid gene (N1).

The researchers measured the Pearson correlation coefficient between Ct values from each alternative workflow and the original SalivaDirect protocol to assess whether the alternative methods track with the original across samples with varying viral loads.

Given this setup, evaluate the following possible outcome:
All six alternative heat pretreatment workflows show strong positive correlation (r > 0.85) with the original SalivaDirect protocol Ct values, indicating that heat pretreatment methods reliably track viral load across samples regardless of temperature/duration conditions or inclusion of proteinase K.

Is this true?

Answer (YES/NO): YES